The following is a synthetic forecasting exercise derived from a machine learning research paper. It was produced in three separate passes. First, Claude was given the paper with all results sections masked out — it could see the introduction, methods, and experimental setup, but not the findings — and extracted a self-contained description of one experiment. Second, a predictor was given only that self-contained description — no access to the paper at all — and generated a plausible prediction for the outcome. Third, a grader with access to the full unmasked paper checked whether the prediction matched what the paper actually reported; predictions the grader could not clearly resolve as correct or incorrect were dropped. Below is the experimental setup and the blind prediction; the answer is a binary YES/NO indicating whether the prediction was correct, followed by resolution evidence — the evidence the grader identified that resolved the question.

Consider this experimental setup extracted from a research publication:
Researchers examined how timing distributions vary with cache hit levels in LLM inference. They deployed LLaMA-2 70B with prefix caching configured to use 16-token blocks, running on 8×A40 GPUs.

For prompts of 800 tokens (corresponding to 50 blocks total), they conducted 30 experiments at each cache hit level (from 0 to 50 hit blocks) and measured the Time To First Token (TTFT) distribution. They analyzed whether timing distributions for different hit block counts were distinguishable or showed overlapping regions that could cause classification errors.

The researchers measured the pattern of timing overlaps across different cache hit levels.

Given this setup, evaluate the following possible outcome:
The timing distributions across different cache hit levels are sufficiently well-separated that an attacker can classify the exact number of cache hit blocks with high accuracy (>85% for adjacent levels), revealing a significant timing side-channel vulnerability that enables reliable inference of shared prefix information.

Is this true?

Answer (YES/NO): NO